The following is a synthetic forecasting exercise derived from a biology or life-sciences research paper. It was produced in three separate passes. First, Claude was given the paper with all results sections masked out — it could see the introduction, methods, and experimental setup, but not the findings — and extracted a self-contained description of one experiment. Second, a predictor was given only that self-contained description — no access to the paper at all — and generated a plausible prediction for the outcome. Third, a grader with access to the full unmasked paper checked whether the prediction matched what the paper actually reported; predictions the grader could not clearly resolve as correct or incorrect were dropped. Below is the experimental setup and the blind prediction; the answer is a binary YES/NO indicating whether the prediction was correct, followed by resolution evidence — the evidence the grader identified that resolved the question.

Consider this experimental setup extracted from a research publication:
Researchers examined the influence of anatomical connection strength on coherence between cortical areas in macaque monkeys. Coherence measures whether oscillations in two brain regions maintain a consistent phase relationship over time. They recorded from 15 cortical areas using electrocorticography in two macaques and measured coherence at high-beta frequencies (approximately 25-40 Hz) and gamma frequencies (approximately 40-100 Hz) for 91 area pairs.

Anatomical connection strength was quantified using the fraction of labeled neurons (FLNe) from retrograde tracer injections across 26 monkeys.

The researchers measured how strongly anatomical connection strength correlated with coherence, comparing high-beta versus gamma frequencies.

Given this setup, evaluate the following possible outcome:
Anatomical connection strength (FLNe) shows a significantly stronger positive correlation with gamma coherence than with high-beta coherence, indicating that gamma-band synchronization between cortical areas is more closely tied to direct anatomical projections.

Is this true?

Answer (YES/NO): NO